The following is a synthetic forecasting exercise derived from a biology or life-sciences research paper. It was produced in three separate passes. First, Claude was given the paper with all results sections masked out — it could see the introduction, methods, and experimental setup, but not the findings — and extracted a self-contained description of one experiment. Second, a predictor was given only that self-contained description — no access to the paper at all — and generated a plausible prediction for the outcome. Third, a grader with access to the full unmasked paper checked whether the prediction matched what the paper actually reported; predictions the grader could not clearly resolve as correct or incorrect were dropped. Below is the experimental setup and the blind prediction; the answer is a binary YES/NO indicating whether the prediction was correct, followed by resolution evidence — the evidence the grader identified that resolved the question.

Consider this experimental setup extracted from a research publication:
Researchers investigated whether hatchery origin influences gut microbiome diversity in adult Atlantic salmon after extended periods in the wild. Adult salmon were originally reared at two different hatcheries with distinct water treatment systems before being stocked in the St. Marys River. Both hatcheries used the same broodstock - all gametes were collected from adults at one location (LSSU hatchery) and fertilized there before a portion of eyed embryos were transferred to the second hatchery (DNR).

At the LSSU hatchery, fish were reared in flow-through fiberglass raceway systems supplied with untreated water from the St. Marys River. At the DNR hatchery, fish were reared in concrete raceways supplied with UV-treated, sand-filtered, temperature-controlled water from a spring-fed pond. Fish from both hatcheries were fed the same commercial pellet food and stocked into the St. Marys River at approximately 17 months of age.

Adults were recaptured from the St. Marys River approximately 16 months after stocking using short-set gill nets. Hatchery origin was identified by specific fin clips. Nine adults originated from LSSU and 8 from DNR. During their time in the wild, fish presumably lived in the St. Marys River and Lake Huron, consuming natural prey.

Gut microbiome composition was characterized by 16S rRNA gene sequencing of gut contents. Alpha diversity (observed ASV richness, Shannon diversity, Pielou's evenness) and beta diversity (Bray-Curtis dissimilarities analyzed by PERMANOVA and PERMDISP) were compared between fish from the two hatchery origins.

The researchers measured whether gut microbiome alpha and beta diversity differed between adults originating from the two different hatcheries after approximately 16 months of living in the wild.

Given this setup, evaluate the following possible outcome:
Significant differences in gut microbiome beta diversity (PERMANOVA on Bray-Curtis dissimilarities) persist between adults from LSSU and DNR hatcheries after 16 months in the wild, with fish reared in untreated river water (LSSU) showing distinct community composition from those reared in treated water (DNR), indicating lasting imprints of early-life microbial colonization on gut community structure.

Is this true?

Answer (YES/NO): NO